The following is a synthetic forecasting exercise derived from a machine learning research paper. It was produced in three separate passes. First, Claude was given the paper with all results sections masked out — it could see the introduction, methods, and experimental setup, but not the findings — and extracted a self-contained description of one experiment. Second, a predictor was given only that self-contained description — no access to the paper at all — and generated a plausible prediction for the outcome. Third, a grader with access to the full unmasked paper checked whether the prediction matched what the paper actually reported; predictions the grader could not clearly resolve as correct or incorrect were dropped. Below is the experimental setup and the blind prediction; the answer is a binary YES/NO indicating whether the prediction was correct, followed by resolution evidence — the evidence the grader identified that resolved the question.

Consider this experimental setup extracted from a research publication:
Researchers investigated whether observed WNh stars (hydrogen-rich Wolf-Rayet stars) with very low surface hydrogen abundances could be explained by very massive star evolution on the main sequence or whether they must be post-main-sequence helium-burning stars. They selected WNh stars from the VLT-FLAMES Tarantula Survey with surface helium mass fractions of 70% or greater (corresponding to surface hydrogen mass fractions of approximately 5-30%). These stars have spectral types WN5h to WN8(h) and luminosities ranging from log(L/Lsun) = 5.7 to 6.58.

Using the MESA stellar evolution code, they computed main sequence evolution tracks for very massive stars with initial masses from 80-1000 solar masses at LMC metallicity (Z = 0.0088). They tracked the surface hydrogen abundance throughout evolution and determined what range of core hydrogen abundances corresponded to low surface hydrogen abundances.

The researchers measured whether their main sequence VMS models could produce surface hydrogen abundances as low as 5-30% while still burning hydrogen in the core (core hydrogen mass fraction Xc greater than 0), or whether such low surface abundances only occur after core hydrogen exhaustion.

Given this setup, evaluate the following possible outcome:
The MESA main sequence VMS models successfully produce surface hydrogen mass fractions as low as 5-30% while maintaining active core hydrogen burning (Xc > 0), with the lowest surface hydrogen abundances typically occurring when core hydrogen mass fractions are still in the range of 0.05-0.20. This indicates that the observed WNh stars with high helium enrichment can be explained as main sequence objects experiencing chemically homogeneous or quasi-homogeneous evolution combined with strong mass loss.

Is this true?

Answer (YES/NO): YES